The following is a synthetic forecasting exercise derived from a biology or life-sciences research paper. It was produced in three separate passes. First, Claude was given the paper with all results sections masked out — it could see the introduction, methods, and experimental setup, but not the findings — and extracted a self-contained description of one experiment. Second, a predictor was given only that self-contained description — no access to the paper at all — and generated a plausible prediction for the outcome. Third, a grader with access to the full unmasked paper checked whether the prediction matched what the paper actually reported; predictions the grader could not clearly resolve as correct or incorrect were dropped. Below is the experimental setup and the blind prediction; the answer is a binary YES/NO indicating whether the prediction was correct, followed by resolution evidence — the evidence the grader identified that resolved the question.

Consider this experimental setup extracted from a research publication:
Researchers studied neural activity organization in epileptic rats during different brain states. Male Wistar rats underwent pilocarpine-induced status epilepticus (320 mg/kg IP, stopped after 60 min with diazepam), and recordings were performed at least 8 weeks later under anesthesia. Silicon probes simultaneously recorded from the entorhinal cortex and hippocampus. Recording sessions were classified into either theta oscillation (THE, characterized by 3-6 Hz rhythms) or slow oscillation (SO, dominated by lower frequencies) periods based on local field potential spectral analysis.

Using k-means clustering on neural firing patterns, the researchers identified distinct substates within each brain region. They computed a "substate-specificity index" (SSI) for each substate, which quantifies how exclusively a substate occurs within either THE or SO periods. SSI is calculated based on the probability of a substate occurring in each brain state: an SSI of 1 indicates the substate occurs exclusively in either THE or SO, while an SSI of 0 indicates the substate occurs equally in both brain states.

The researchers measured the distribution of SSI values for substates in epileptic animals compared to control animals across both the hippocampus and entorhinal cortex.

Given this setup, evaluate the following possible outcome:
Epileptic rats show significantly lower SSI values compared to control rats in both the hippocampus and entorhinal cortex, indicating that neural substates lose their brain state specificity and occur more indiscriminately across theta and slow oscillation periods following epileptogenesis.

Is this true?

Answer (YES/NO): NO